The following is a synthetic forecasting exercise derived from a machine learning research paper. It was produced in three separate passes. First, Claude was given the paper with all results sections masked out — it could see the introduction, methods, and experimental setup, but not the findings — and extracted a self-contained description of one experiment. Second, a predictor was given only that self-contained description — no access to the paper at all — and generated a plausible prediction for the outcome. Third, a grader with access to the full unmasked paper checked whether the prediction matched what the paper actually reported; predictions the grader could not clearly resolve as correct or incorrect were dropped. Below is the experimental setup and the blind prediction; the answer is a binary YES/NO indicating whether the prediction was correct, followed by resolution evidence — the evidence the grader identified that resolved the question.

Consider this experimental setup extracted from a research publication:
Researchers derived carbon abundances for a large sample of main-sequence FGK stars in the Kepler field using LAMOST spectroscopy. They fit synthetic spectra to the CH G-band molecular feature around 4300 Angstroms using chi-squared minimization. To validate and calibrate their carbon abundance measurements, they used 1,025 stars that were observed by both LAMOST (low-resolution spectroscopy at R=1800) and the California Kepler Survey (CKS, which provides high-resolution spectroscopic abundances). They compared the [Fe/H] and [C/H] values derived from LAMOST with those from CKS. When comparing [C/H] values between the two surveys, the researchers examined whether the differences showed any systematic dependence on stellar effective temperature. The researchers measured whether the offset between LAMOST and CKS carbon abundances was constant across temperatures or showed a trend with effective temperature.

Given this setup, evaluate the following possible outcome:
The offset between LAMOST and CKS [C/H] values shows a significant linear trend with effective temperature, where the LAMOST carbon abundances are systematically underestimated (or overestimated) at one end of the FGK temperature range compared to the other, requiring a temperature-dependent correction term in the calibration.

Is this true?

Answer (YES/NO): NO